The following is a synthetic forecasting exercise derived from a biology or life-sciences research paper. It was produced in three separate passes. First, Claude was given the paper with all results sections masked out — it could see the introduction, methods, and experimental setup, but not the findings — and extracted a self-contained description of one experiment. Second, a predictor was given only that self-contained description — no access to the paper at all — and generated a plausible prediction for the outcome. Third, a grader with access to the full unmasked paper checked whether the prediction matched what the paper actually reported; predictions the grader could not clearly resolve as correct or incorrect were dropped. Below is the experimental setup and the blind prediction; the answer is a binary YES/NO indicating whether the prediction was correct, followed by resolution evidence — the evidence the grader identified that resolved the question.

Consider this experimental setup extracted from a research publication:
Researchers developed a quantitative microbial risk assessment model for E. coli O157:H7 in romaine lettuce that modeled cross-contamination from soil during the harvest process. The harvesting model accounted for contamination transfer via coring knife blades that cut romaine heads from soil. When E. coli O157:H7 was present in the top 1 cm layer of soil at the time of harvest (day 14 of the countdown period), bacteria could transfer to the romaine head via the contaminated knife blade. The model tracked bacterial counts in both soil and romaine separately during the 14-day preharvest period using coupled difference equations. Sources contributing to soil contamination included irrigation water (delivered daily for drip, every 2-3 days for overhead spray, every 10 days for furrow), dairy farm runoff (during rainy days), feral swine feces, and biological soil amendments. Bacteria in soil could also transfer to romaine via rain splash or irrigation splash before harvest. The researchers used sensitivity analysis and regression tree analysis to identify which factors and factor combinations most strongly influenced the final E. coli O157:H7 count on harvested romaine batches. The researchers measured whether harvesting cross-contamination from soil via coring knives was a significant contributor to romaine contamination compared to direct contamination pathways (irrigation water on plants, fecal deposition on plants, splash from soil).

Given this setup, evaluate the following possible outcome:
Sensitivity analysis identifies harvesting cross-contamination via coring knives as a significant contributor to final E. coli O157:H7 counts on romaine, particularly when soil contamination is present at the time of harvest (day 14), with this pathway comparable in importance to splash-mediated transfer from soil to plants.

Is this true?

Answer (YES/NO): NO